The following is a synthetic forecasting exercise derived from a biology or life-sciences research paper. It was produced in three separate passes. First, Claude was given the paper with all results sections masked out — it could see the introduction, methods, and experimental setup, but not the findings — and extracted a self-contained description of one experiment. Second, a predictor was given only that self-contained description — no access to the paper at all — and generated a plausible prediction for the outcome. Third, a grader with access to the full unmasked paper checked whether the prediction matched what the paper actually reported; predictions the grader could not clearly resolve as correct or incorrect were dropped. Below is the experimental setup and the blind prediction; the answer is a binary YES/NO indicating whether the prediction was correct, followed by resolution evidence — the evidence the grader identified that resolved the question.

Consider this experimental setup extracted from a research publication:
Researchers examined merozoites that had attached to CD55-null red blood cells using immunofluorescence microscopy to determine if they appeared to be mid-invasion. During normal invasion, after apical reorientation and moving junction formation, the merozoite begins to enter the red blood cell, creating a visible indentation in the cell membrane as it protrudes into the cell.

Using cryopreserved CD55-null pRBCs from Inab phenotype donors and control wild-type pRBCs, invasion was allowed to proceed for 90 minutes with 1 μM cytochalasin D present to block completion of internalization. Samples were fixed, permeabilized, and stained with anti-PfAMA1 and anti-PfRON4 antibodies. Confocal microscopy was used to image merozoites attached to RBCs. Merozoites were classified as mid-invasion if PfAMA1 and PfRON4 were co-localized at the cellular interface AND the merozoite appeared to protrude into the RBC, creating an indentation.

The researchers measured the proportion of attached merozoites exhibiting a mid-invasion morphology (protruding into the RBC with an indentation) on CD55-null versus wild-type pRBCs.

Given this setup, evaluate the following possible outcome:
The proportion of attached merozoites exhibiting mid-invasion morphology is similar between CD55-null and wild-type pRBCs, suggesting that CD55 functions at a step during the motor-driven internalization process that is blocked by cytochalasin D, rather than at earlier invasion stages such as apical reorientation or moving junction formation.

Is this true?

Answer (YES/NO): NO